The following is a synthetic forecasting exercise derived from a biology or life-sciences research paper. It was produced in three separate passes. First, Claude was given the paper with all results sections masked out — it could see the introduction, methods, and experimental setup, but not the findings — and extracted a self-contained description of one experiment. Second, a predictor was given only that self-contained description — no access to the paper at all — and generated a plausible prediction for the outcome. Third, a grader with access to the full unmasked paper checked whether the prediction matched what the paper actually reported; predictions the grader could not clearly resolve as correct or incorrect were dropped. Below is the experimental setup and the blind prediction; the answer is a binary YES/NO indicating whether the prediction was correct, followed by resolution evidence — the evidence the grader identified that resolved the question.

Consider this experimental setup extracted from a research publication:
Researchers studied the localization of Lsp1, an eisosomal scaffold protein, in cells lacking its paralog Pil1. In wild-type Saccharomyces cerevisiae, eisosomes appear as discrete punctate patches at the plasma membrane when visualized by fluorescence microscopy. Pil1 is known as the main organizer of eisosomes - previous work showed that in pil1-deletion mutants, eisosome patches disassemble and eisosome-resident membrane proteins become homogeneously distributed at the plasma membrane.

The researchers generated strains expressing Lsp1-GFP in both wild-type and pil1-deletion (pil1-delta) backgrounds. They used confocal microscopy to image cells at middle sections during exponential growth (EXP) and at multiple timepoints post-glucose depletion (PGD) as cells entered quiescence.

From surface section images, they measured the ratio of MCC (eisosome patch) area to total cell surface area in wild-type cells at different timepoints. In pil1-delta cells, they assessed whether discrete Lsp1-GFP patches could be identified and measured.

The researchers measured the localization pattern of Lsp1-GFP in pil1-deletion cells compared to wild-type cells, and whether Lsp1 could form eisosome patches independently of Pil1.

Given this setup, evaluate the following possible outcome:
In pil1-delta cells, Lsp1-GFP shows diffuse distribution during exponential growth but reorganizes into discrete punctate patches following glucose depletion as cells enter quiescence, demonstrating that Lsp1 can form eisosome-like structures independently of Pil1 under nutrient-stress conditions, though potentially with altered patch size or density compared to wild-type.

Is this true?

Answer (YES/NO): YES